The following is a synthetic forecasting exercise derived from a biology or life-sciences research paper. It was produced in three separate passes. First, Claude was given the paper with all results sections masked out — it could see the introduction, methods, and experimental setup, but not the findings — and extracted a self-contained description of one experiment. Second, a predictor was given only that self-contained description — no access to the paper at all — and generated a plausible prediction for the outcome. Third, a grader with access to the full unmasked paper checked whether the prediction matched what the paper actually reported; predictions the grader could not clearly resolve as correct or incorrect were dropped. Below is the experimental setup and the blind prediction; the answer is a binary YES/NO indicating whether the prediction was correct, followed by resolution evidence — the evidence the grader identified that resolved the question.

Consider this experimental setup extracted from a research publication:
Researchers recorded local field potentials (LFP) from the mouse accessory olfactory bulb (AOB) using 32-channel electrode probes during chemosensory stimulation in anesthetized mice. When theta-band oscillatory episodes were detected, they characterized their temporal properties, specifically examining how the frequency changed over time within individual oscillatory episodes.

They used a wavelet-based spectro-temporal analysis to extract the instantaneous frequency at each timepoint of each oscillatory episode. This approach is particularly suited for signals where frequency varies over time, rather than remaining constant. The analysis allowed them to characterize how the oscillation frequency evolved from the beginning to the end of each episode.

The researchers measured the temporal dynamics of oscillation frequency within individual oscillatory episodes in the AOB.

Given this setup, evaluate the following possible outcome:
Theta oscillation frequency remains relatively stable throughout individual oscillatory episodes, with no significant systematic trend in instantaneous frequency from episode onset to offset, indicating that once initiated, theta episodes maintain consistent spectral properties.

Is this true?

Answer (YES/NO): NO